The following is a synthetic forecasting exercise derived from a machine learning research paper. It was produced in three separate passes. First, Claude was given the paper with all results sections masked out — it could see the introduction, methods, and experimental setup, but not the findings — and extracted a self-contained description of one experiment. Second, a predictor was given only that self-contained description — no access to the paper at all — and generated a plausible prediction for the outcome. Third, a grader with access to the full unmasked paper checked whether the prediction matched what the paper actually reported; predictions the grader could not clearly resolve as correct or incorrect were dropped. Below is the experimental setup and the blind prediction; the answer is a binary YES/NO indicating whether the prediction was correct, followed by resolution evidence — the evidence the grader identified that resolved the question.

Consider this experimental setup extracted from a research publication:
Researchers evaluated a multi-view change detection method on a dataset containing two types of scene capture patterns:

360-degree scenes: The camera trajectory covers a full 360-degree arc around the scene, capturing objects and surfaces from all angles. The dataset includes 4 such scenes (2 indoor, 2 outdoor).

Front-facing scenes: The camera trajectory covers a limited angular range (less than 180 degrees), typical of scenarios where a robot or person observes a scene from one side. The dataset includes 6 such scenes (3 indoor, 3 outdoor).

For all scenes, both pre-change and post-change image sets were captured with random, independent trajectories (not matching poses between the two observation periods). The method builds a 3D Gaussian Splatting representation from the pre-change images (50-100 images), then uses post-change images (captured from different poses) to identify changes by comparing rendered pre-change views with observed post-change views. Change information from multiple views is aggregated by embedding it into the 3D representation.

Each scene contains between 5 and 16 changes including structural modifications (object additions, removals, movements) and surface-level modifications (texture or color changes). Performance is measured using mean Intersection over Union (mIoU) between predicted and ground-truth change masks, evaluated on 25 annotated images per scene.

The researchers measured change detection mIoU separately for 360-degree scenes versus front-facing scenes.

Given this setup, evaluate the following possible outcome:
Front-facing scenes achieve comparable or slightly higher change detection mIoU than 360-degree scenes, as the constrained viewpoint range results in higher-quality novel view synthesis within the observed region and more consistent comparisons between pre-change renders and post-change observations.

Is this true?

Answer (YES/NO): NO